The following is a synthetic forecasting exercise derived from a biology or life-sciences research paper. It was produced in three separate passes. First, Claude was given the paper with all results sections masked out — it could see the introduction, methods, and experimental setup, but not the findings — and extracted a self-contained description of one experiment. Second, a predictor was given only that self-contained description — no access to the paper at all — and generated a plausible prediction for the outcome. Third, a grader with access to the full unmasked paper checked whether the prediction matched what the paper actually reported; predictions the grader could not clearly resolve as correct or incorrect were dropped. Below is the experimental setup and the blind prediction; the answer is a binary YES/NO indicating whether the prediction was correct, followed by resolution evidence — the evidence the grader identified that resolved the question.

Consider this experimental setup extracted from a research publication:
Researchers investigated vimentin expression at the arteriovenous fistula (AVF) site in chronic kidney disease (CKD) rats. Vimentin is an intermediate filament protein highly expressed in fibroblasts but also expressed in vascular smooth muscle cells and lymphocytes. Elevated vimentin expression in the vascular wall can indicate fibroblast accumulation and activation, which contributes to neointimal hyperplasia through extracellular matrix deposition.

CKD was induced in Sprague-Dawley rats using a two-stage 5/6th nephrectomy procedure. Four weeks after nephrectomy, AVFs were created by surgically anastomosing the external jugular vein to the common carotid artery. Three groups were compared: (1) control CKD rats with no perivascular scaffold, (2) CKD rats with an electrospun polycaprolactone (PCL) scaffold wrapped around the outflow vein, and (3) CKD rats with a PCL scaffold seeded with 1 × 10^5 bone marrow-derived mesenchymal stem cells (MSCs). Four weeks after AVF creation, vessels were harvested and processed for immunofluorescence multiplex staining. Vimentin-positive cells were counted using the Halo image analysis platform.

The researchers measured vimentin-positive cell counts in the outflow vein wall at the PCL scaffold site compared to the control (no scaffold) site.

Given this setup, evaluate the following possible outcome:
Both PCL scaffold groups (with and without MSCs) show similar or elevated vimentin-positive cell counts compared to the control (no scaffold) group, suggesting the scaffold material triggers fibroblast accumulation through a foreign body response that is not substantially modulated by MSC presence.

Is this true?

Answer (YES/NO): NO